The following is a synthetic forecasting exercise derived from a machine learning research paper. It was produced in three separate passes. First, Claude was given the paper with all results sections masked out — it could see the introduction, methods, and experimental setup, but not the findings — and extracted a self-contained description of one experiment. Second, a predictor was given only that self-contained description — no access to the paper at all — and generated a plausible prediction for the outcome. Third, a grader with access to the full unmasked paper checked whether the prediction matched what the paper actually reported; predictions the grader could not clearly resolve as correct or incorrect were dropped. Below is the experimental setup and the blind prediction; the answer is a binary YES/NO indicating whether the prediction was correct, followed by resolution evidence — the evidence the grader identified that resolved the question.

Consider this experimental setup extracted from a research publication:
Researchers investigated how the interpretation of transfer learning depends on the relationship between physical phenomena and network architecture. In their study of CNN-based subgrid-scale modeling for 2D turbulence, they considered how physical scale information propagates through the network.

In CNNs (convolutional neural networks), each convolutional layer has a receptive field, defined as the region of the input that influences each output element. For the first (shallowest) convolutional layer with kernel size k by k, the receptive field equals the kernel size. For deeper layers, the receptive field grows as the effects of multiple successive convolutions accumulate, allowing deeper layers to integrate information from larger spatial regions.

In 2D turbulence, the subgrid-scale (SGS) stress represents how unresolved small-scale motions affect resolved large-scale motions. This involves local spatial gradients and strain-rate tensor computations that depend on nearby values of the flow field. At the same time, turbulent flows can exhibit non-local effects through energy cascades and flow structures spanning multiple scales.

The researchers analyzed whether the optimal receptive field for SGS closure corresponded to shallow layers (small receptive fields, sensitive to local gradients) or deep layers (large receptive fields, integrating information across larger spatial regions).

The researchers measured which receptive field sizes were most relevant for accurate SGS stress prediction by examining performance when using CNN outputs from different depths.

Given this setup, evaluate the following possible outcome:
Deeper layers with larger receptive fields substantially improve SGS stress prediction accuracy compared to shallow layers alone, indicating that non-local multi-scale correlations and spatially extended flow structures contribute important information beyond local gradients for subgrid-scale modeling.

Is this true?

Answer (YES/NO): NO